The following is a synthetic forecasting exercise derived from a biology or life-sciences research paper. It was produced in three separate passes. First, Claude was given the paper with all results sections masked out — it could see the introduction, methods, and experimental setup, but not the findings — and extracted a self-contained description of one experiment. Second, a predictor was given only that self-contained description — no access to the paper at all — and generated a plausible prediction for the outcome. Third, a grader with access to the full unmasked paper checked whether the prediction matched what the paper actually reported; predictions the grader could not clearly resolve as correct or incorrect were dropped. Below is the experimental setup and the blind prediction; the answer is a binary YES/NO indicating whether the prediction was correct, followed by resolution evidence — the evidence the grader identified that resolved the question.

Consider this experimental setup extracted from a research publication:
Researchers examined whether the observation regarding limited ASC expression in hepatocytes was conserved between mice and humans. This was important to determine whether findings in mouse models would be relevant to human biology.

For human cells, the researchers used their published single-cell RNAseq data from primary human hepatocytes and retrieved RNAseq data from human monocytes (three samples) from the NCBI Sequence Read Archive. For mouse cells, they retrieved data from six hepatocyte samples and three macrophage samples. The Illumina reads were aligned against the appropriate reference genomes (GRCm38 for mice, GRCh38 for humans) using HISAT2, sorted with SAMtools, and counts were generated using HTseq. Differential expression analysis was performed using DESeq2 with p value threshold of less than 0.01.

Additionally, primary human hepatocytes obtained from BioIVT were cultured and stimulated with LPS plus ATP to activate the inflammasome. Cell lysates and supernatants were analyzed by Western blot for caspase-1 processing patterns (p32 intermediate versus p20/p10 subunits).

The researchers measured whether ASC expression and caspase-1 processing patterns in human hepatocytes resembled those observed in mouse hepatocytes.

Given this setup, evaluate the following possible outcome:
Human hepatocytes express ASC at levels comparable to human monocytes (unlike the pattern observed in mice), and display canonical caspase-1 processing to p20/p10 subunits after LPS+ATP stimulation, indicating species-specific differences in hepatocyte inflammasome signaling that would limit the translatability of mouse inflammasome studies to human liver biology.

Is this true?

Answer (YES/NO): NO